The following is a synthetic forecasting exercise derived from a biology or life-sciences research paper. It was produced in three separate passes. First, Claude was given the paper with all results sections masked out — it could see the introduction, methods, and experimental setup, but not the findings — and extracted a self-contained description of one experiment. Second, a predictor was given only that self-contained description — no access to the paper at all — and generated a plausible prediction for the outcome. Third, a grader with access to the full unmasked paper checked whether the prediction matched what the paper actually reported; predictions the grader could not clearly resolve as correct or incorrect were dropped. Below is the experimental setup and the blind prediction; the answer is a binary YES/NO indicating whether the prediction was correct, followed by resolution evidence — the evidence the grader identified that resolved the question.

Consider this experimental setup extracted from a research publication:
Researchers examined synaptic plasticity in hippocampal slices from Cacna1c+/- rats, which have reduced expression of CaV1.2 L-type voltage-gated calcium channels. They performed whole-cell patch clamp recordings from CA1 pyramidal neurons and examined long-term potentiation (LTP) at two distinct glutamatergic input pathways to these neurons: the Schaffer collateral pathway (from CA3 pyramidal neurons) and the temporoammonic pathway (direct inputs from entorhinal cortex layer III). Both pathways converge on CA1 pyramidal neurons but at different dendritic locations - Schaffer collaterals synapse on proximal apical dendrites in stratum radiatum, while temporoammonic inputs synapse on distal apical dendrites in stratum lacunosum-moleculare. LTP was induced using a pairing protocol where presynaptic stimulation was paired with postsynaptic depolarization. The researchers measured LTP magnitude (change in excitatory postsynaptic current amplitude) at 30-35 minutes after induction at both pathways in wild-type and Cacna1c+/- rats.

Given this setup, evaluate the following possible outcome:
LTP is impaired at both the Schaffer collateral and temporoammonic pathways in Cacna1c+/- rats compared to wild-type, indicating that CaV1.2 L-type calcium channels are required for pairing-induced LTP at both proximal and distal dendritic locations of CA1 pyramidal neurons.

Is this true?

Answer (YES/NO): NO